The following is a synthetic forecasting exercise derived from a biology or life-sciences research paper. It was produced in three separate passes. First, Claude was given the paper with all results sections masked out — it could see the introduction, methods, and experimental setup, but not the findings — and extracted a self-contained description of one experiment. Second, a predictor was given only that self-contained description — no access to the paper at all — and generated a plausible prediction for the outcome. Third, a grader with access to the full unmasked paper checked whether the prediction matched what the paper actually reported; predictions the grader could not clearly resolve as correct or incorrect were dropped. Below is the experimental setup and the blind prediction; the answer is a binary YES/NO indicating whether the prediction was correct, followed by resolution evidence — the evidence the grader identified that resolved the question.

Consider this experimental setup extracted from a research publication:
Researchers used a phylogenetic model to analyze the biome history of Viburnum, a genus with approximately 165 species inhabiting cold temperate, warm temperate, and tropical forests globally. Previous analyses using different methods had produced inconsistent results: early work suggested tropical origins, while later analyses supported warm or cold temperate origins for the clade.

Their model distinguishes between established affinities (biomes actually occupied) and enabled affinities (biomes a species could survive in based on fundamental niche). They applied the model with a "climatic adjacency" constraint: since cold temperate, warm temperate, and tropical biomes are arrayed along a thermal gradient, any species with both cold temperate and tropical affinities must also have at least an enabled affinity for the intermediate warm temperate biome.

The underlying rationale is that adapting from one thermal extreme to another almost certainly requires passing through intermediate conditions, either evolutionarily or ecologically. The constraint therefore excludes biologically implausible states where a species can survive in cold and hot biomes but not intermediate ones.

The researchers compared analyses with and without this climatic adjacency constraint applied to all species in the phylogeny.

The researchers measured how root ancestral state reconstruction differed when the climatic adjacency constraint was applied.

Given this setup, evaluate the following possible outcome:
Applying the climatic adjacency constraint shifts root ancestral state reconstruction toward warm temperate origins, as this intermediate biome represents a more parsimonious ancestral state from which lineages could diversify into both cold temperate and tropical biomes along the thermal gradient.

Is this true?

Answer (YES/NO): NO